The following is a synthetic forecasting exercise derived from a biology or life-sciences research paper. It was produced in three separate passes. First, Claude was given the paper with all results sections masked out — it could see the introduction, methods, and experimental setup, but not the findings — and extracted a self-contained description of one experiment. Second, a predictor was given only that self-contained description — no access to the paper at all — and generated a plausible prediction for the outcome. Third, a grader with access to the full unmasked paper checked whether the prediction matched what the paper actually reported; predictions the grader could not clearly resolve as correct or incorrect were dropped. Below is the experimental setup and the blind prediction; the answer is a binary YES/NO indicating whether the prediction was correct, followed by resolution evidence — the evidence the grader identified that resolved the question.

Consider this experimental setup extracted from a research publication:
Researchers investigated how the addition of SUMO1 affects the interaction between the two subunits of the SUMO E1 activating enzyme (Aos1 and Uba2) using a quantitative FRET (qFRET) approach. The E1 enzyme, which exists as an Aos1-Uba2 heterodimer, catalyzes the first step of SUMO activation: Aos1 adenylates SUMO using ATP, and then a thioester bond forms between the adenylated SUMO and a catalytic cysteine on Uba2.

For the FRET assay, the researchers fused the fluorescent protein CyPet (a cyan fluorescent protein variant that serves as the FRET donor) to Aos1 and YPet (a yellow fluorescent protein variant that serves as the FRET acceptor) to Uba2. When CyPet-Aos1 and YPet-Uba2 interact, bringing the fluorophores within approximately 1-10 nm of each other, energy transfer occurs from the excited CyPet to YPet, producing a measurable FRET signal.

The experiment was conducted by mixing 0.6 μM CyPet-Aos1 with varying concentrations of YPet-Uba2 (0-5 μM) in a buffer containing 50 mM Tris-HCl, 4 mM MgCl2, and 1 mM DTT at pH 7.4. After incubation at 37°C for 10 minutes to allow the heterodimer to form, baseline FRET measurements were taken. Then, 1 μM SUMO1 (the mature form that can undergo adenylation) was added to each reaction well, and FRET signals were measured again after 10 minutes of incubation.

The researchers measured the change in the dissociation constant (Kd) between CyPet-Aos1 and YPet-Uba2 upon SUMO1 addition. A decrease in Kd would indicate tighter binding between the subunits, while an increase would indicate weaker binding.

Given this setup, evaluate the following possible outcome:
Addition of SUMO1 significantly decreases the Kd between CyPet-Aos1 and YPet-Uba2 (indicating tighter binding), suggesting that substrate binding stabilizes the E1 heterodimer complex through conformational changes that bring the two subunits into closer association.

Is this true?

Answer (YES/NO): NO